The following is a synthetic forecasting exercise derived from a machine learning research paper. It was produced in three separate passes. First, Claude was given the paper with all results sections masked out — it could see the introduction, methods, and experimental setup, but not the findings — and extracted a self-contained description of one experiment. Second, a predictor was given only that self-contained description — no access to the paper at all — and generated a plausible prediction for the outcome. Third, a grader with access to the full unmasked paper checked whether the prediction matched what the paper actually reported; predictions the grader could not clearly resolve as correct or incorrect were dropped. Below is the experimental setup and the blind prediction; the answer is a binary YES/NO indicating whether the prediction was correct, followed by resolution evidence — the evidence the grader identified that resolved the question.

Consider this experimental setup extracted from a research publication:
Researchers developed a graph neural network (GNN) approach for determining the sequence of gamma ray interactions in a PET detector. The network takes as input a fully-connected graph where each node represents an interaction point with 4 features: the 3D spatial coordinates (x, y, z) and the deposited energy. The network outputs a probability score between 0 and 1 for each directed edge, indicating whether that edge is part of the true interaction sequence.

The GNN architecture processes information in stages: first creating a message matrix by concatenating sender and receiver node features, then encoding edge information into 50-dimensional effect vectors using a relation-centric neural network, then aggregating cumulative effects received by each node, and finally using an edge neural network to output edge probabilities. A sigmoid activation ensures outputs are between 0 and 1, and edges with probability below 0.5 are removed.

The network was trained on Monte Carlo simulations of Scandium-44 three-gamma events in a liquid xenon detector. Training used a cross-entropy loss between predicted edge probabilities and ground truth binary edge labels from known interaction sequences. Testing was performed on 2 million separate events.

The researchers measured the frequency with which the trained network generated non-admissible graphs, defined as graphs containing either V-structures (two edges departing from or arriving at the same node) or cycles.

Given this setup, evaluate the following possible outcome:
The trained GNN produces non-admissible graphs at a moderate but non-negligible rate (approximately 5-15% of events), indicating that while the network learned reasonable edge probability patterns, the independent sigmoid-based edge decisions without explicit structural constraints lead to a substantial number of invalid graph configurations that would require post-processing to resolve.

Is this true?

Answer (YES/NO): NO